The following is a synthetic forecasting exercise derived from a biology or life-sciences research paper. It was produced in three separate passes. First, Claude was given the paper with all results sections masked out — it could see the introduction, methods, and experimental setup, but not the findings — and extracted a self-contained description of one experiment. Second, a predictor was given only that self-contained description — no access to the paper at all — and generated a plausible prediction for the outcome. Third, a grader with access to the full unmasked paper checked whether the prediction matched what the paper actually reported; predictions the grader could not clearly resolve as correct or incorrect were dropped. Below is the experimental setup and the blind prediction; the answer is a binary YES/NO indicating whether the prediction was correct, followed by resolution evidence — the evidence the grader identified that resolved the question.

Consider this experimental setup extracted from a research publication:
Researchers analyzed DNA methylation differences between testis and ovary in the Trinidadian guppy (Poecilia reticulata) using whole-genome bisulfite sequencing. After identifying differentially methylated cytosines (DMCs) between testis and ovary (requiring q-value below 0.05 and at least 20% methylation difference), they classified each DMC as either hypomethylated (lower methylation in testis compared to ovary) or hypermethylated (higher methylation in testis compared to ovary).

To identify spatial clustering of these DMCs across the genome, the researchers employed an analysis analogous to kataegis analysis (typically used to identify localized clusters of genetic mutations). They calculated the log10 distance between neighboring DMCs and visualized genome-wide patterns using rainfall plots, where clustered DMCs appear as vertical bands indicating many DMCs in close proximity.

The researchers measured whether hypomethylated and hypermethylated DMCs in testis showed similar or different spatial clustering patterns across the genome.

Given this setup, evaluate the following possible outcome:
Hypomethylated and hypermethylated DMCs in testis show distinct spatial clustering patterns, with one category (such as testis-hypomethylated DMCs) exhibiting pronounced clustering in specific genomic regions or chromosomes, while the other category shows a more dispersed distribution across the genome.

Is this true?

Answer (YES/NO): YES